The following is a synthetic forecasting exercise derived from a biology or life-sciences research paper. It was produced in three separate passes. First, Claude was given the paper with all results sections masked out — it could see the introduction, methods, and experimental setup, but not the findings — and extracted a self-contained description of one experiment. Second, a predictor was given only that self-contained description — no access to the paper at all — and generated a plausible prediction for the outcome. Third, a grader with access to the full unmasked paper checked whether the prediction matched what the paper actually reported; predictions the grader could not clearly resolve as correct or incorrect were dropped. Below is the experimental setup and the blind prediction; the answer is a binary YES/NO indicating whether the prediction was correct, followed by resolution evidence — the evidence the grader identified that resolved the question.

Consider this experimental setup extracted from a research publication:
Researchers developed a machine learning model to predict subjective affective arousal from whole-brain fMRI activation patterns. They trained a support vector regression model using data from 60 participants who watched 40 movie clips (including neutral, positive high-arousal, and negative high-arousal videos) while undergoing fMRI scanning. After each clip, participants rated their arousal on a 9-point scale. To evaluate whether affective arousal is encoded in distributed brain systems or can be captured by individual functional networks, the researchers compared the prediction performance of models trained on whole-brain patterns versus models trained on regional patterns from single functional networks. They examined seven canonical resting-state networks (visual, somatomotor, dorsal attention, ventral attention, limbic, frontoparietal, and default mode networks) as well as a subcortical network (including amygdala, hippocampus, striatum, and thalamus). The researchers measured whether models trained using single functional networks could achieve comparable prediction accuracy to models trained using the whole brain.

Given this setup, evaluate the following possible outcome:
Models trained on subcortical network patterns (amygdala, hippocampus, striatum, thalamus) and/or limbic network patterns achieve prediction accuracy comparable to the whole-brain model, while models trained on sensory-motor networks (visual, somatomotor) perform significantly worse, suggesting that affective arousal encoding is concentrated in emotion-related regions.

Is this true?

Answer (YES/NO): NO